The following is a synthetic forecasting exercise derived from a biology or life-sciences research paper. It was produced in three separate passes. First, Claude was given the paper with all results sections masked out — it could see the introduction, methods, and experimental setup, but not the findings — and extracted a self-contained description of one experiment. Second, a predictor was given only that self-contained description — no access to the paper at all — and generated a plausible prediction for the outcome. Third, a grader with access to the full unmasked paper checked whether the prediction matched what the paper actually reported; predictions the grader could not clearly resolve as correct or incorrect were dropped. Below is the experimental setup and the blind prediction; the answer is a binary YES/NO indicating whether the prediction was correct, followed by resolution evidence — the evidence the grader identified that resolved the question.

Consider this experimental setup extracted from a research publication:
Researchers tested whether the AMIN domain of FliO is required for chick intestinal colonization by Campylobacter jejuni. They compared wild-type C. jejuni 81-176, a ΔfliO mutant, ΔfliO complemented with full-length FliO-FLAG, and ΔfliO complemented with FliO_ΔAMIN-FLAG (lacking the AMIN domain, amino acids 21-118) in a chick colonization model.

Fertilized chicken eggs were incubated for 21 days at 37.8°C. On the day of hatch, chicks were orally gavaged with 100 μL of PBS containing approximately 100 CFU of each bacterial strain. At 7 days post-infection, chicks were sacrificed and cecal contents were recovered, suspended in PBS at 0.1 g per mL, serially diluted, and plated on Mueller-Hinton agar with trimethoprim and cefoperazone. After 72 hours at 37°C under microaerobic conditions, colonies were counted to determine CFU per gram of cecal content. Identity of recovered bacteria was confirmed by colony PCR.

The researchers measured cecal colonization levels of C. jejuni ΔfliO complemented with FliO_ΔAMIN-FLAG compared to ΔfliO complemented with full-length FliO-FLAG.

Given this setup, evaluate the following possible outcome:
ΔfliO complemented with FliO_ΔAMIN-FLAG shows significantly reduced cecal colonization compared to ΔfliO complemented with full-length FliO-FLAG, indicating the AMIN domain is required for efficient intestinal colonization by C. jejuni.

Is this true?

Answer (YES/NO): YES